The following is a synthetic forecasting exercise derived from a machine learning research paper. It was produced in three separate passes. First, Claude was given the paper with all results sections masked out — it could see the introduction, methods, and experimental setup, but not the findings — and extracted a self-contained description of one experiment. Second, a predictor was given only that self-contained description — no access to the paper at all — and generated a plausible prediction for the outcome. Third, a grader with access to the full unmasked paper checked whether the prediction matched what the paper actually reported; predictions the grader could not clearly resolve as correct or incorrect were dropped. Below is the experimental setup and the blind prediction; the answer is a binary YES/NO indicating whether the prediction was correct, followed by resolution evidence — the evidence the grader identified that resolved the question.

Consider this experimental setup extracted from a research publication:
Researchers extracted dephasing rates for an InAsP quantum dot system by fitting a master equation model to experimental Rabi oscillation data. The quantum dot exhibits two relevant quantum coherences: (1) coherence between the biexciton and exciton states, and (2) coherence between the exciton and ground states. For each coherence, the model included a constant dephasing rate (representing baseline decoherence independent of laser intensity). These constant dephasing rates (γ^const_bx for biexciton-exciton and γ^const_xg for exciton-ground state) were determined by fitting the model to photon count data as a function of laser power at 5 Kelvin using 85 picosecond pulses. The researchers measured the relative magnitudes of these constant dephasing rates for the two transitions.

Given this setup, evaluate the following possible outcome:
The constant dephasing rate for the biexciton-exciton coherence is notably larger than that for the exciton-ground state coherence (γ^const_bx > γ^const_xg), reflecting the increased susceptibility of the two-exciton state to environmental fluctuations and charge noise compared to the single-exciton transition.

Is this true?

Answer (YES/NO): YES